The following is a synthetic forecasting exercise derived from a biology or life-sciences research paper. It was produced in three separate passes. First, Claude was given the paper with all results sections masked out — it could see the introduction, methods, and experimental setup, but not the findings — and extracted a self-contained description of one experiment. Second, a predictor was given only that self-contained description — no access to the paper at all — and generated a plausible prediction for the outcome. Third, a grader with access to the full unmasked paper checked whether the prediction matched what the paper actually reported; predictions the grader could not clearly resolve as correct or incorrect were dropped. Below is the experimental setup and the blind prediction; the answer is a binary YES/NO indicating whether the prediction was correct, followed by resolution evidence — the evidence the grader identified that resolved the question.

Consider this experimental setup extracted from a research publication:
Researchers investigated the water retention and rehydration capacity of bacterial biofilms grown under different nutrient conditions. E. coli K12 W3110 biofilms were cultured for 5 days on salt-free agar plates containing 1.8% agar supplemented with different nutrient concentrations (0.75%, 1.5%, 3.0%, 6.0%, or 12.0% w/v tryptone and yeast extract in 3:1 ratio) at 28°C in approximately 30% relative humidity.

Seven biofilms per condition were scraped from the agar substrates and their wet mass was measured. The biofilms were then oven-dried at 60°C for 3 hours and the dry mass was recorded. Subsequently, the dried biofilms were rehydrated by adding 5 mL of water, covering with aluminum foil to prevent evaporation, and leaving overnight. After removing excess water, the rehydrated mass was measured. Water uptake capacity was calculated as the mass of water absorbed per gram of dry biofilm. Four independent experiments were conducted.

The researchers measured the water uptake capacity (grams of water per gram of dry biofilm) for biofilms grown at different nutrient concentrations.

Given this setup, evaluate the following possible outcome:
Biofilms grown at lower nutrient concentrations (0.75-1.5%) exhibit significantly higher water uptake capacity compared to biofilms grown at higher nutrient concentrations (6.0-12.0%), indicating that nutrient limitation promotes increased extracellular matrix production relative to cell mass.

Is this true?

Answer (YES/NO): YES